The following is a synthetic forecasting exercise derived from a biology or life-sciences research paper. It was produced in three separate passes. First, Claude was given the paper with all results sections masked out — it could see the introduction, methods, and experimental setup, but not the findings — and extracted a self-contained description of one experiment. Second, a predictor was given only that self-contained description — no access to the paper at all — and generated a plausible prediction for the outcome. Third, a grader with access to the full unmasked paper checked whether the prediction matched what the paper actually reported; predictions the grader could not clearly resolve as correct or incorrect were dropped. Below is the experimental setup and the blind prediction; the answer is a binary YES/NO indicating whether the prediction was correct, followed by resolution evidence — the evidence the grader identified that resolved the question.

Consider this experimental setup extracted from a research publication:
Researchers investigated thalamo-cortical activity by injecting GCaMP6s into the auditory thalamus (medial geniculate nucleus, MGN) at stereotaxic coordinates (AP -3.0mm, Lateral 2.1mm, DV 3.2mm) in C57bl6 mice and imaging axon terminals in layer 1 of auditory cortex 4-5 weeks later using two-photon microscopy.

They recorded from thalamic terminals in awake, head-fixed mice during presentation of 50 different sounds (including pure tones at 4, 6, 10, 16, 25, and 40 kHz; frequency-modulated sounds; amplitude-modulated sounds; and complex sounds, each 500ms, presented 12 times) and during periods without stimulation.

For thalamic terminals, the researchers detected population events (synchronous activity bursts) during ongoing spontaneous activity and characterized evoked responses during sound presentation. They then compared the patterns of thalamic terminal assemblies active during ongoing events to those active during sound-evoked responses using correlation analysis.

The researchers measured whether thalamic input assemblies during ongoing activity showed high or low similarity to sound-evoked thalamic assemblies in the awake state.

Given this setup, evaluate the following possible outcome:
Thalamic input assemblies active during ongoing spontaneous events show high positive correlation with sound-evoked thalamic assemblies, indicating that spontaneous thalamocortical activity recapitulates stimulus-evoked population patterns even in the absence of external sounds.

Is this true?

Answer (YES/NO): NO